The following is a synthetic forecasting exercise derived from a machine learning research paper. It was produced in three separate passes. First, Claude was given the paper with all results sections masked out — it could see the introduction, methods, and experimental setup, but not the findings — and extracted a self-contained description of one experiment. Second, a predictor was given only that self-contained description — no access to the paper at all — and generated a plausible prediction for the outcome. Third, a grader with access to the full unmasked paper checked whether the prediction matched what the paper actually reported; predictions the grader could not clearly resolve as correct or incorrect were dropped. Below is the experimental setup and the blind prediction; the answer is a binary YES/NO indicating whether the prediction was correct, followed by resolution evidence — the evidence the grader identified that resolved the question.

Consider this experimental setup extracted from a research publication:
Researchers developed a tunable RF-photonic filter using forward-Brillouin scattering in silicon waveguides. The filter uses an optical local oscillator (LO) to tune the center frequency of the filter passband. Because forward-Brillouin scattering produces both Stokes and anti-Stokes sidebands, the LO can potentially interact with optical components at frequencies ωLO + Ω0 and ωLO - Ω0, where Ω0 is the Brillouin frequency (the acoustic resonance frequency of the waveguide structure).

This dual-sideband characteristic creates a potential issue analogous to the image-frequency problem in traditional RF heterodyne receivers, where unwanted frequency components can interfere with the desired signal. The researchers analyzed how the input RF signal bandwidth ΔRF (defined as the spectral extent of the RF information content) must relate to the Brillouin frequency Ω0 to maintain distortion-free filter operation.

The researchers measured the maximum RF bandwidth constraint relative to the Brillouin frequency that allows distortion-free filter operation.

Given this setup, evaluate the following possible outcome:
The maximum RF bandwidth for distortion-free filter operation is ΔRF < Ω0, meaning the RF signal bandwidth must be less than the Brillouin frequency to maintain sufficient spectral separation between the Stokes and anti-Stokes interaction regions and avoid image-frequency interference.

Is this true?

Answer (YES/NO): NO